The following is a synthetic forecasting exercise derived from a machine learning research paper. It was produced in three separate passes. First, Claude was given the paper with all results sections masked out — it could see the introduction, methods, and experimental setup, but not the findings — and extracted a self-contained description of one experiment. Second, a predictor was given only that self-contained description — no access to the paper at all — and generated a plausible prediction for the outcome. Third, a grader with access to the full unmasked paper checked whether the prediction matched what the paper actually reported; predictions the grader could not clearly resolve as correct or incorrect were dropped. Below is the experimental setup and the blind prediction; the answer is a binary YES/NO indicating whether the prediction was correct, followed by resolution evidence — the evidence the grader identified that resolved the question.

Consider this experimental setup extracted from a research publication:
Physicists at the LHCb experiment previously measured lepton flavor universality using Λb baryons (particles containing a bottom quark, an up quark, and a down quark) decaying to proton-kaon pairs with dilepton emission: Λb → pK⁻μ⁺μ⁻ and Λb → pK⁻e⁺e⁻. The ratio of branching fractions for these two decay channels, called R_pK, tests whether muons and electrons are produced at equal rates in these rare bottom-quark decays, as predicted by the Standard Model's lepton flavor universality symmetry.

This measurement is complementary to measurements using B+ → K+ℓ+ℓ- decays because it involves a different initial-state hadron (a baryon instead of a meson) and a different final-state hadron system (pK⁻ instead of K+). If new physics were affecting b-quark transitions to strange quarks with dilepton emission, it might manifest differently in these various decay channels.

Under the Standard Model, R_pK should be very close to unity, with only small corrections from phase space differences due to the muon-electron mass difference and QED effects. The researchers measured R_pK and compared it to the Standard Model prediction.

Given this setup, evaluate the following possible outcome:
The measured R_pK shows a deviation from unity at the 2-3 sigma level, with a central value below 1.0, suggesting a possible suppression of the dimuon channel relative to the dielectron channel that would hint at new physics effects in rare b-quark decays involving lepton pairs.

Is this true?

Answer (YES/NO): NO